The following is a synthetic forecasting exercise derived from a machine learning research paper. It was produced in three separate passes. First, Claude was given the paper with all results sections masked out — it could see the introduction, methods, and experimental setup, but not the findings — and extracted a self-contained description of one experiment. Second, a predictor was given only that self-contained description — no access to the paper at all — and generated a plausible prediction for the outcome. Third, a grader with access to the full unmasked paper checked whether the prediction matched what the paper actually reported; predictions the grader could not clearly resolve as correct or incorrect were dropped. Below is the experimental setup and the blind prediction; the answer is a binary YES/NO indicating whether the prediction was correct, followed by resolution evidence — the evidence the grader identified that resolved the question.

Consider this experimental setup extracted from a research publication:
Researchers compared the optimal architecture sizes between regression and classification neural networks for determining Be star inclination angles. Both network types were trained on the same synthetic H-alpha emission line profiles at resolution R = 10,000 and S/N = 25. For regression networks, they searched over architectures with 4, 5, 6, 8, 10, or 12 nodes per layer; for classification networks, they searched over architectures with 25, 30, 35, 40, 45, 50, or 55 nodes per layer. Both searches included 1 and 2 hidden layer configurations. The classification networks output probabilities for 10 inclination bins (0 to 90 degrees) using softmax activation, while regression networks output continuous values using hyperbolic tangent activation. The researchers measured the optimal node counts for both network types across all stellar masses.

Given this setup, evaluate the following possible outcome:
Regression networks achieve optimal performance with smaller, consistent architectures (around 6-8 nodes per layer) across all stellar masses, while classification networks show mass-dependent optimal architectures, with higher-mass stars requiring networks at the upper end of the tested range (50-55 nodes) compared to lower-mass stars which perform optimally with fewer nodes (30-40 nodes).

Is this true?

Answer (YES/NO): NO